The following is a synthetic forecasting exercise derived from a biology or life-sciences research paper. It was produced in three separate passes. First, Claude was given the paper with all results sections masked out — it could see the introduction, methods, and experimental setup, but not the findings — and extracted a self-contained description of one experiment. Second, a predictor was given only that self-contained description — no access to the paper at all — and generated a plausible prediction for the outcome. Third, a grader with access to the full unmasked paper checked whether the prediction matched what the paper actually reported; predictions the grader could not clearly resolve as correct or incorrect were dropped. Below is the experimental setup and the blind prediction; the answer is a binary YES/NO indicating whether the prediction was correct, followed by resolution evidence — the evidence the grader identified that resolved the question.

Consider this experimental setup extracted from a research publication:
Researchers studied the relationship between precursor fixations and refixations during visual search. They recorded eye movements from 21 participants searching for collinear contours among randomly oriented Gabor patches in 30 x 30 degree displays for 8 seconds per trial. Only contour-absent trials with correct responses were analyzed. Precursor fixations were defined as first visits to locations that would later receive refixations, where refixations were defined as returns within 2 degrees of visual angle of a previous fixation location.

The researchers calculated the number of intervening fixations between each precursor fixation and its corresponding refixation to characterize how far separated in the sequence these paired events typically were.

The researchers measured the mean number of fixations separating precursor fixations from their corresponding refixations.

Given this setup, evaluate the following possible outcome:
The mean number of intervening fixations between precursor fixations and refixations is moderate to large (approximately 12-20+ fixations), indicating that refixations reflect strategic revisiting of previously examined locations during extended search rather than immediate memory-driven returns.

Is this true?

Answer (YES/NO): NO